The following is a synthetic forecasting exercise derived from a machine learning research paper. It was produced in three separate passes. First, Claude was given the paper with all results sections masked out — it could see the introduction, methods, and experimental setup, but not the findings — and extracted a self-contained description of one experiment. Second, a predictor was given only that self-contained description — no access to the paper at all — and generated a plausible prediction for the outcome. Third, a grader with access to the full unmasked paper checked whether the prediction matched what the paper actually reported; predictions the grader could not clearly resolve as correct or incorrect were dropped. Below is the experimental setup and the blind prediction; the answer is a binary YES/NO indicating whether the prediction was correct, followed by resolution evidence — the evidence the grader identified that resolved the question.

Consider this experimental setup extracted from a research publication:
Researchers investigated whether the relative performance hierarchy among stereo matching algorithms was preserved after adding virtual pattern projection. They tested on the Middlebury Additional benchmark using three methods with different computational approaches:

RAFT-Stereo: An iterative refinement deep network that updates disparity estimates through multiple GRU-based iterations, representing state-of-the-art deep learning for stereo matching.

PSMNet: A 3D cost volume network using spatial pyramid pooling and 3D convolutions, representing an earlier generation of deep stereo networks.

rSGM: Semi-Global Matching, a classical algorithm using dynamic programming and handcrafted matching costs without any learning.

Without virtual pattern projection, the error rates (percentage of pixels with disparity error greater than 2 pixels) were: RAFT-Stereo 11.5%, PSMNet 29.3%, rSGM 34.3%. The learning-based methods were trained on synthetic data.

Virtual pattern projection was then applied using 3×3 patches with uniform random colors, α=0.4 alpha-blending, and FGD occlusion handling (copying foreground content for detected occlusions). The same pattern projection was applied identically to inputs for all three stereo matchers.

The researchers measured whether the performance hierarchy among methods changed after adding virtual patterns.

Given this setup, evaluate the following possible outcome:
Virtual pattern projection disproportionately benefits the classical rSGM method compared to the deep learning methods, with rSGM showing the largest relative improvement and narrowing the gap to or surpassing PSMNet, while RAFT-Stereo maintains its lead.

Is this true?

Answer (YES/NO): NO